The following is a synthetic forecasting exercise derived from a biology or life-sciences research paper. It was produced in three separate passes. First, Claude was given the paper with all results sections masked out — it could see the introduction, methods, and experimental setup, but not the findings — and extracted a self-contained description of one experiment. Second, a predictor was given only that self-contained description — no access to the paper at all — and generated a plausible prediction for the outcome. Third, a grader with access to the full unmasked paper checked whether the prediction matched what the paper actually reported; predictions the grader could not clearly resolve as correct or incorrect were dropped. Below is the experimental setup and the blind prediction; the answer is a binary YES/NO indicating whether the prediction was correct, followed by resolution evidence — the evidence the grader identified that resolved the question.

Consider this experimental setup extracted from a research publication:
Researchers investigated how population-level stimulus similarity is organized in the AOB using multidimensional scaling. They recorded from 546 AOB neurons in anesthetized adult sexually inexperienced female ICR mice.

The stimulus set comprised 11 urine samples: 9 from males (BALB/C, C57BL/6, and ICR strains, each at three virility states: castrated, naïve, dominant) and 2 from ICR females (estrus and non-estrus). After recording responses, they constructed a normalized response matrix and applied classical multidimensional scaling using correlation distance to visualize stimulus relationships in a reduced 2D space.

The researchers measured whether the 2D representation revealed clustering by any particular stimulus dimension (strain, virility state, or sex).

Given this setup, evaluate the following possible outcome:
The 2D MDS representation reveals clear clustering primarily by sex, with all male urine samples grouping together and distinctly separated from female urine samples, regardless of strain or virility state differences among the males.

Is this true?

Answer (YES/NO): NO